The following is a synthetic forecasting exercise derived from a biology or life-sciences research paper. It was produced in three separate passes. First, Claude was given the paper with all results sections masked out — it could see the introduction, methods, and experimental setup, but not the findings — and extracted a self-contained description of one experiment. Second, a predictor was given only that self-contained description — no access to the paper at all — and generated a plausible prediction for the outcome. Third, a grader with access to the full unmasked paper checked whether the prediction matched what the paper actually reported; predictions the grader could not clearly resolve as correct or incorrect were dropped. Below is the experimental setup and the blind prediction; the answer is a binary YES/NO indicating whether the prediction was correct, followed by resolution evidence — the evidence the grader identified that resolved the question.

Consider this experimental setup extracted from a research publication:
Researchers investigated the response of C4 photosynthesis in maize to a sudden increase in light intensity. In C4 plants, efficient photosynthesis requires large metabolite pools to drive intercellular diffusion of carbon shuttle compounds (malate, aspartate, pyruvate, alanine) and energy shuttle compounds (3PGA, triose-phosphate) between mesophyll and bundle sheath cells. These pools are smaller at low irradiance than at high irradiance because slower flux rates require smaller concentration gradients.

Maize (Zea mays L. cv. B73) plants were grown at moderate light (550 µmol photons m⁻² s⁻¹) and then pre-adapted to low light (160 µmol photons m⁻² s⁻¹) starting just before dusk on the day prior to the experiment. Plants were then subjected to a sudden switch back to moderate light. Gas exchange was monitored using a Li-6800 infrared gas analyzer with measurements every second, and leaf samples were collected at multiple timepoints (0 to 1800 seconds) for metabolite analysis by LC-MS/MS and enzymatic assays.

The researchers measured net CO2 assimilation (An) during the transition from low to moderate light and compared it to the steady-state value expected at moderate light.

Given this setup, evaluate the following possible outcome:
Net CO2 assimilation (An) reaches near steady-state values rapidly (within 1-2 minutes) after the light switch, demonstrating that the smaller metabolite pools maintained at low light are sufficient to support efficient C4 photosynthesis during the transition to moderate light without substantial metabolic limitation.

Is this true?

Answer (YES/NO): NO